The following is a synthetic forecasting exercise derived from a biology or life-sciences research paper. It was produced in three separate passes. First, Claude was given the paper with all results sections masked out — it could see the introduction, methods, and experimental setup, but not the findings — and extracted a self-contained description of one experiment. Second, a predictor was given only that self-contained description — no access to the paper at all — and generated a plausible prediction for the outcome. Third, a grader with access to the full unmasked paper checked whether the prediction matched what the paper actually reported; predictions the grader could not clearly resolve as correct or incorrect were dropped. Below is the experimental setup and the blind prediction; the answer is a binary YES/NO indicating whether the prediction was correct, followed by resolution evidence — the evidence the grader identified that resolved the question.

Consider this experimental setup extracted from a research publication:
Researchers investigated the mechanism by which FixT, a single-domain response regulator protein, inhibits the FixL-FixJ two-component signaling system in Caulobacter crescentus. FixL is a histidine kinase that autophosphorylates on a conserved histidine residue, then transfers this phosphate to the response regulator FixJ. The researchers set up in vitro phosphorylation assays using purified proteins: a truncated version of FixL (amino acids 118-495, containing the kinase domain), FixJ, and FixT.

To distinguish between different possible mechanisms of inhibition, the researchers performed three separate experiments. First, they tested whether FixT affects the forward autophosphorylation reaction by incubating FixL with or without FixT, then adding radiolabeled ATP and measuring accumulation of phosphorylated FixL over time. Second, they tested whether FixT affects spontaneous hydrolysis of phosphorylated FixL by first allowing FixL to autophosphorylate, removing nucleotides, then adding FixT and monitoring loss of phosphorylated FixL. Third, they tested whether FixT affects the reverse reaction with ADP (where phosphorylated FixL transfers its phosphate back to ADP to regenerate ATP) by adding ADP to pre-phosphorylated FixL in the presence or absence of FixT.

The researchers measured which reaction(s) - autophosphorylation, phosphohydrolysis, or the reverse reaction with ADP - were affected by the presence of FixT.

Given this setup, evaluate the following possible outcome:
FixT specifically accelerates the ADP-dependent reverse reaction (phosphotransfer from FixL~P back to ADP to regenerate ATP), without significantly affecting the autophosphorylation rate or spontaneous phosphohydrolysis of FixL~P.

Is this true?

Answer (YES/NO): NO